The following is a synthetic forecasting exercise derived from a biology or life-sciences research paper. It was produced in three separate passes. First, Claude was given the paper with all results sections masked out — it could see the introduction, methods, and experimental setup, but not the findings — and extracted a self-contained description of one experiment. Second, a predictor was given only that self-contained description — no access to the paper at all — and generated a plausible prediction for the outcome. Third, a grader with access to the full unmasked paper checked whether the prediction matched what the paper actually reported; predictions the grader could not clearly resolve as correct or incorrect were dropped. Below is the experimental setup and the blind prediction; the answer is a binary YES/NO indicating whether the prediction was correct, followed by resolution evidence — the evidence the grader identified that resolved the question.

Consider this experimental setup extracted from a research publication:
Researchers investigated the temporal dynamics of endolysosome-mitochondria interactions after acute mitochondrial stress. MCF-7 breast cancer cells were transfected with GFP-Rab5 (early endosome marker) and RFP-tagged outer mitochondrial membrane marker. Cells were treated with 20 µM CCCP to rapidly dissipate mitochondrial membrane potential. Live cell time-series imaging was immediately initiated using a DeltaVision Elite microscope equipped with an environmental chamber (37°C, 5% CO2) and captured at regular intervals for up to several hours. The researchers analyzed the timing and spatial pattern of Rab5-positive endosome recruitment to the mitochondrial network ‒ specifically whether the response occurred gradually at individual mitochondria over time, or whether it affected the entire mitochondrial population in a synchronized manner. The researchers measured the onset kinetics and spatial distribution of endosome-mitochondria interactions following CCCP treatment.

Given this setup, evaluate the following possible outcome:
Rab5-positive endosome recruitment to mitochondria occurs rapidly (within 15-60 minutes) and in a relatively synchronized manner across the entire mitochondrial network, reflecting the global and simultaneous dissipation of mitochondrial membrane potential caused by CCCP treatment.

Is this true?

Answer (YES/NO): NO